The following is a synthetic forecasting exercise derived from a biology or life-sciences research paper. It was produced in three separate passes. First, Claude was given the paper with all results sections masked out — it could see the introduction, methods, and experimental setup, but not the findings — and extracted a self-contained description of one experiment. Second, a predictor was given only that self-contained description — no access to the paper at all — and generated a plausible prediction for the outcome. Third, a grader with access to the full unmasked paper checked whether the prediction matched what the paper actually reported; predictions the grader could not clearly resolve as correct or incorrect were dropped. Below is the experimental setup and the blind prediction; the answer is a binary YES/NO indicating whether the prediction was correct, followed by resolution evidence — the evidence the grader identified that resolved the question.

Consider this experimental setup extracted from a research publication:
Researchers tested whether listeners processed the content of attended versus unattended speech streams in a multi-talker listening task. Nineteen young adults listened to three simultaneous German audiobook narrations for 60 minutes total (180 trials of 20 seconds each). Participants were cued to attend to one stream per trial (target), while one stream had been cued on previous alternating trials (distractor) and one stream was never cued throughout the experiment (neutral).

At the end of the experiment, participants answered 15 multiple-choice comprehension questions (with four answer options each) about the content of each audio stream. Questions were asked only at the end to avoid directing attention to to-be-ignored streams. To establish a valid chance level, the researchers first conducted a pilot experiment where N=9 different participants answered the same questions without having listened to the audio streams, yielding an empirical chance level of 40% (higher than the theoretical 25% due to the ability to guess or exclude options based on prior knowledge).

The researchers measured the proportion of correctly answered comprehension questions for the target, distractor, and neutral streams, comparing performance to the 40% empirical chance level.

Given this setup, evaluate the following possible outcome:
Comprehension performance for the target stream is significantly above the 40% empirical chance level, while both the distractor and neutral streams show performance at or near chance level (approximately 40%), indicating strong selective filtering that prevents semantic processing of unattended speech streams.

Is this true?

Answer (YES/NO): NO